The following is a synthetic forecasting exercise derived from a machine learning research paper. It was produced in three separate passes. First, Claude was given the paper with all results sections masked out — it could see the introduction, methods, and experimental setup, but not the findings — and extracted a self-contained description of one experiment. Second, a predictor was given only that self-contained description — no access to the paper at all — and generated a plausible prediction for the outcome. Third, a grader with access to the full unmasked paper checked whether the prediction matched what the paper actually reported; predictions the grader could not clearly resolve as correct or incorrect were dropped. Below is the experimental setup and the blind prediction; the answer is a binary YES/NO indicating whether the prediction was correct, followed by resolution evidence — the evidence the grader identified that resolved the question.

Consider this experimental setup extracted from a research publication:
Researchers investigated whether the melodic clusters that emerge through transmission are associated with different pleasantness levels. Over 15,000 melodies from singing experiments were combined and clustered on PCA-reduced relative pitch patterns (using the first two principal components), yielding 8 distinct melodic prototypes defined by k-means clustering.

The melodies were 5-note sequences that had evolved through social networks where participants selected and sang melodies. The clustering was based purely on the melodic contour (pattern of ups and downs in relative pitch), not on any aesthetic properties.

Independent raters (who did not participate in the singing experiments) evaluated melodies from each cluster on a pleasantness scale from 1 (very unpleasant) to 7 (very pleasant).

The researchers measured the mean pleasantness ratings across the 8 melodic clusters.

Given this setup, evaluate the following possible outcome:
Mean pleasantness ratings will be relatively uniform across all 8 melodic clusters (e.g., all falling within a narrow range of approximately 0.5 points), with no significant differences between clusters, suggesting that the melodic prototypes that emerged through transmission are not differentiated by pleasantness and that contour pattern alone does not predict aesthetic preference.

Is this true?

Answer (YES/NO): NO